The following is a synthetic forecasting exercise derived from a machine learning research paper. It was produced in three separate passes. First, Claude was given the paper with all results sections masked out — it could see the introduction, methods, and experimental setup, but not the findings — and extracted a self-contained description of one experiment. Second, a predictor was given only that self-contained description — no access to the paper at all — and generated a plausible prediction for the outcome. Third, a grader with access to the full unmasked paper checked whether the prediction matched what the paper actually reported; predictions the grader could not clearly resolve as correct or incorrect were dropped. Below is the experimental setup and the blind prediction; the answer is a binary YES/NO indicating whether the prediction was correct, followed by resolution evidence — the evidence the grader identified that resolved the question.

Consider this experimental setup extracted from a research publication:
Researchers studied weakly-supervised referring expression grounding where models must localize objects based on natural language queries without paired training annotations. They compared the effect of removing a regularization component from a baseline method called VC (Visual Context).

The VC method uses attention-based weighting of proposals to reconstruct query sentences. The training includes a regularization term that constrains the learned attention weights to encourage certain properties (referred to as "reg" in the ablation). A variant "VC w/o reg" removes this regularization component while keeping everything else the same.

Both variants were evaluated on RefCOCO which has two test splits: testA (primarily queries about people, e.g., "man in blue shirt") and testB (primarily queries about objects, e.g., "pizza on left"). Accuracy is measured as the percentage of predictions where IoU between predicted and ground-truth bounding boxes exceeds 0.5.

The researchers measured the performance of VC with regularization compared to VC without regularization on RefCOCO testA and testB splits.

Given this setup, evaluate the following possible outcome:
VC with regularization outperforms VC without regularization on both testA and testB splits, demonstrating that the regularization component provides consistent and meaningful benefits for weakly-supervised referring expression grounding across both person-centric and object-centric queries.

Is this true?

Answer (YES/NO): NO